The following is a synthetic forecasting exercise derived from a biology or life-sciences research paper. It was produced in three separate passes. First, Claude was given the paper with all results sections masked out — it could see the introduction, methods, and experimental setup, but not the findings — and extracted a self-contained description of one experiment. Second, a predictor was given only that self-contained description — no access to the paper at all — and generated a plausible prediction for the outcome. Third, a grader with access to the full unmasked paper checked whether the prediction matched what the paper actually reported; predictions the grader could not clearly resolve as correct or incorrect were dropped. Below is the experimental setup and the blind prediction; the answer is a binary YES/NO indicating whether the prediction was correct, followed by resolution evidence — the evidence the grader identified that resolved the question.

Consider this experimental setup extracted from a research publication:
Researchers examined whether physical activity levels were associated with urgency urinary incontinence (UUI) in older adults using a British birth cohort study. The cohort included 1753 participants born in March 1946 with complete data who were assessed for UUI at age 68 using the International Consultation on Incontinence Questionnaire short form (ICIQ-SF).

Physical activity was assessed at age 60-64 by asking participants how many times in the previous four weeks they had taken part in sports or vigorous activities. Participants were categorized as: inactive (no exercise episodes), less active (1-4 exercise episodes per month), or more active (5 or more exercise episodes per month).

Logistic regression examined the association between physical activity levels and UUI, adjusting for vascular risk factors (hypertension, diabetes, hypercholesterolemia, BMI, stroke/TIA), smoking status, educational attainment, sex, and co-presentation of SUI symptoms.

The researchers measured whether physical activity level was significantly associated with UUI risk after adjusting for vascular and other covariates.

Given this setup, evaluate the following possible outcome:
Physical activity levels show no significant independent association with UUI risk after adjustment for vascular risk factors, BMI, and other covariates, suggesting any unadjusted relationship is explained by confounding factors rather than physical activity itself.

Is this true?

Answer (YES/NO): NO